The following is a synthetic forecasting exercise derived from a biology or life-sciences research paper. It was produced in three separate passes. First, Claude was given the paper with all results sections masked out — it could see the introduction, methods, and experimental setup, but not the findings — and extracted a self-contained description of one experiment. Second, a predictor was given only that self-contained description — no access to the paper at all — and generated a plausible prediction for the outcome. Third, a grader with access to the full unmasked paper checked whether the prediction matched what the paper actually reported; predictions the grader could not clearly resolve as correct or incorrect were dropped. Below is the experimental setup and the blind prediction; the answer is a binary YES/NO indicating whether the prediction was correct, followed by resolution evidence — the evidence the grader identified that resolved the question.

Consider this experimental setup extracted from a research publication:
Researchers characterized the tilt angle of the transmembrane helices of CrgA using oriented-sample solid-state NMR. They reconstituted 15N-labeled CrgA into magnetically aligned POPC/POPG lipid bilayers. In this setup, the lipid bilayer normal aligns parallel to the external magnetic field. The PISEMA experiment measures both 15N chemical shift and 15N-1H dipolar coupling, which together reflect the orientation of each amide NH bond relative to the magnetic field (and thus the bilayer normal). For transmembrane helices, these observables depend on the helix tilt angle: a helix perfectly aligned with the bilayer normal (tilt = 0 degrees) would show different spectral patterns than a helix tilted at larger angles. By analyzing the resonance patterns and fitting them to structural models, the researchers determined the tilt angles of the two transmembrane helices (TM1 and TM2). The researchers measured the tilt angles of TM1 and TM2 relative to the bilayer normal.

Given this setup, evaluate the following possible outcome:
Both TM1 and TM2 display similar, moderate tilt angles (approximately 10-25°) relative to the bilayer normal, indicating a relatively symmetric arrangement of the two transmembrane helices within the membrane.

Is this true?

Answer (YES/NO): YES